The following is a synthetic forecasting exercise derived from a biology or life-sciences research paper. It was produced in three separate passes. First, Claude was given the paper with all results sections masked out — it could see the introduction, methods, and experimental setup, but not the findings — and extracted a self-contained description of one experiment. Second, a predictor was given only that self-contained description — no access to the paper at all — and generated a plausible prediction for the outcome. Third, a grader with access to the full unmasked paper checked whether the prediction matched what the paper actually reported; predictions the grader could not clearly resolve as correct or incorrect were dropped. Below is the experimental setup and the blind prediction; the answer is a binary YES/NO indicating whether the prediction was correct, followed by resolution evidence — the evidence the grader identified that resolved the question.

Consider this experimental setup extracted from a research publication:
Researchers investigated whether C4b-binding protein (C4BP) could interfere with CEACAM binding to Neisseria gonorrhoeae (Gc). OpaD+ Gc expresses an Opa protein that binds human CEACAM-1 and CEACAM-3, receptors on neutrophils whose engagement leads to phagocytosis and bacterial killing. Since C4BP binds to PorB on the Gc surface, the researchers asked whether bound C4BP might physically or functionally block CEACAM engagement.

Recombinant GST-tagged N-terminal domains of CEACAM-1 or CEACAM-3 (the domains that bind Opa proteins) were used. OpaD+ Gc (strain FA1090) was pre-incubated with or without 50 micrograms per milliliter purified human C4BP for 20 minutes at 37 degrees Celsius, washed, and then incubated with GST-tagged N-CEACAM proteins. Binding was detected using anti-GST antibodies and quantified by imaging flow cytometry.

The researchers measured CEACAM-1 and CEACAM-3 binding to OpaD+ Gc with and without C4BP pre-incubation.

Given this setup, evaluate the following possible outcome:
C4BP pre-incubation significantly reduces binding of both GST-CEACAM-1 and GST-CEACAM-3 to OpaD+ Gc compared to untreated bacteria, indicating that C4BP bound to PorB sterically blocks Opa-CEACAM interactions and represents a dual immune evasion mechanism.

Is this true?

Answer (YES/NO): NO